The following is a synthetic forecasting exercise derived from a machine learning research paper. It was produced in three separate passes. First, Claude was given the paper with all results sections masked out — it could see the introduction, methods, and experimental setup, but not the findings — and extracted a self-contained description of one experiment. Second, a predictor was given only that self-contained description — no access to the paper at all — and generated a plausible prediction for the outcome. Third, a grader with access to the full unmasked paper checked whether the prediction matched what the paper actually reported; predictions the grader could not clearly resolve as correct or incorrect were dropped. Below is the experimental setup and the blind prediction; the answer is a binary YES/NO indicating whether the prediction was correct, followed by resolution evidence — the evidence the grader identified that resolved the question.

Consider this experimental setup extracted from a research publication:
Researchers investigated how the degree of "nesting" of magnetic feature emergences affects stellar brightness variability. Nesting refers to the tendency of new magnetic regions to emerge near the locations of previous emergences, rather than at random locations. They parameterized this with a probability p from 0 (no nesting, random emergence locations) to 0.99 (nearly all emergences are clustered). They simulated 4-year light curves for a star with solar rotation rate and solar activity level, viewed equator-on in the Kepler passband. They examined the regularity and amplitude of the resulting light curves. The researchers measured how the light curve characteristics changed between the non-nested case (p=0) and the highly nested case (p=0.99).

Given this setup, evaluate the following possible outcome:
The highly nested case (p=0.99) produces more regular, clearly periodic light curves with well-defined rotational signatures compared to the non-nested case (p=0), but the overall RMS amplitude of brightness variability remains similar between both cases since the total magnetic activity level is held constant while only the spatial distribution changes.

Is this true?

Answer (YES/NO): NO